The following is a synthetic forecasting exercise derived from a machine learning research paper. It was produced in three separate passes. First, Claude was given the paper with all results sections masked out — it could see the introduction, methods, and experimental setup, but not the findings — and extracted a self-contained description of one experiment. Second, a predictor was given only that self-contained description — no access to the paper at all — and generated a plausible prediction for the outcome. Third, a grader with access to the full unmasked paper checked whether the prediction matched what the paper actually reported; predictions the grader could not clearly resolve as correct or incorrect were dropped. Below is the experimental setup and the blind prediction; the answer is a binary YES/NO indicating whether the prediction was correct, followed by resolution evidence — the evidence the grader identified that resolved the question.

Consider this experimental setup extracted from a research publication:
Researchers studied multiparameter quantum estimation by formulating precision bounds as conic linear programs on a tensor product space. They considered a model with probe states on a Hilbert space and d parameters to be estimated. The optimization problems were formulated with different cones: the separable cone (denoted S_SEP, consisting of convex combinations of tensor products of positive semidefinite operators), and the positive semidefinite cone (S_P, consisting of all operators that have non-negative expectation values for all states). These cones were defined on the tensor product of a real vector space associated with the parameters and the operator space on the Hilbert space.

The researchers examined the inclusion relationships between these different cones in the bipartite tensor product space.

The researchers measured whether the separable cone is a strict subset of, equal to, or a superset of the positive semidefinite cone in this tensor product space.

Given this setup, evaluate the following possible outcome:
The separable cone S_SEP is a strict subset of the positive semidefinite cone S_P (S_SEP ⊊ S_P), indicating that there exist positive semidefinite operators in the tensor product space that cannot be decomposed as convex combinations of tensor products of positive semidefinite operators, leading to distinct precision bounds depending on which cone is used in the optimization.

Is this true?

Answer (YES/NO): YES